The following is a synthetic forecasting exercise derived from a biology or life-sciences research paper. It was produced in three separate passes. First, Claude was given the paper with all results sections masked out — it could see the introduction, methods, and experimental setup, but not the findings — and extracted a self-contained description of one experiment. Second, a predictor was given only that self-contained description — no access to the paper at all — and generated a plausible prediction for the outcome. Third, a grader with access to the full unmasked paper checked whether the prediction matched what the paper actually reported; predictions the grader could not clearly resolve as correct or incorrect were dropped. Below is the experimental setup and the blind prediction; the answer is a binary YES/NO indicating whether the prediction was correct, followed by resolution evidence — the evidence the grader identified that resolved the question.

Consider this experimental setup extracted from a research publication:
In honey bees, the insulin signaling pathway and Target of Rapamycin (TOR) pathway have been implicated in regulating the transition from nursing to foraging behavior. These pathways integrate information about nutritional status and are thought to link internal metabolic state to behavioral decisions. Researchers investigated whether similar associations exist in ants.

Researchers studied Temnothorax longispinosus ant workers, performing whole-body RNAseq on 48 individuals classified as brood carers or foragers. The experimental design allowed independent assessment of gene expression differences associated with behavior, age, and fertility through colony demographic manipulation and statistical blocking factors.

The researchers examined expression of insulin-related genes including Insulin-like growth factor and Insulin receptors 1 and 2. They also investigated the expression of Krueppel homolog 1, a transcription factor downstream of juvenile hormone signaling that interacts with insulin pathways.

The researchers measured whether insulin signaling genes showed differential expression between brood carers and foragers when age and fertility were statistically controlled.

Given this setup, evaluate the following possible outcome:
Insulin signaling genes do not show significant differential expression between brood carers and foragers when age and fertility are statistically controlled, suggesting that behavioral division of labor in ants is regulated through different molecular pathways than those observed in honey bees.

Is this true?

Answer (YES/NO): YES